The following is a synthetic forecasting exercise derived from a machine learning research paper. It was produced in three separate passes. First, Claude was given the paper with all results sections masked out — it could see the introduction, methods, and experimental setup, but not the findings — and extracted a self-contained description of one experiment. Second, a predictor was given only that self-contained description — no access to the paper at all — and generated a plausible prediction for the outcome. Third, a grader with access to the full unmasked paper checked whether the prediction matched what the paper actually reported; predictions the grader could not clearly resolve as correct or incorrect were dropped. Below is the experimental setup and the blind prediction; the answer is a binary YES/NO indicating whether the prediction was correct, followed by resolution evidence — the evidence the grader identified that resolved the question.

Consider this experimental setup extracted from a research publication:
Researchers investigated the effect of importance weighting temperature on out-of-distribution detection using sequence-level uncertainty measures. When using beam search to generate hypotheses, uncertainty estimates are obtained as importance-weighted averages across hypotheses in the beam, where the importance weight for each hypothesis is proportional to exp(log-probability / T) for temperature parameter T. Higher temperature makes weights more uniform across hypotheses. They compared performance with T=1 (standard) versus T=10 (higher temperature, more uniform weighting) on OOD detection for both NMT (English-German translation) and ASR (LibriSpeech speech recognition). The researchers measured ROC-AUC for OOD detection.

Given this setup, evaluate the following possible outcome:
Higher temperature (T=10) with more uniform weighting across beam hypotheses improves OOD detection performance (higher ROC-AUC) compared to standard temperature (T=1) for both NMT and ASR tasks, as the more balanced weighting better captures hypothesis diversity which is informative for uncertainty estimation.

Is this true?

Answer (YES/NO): NO